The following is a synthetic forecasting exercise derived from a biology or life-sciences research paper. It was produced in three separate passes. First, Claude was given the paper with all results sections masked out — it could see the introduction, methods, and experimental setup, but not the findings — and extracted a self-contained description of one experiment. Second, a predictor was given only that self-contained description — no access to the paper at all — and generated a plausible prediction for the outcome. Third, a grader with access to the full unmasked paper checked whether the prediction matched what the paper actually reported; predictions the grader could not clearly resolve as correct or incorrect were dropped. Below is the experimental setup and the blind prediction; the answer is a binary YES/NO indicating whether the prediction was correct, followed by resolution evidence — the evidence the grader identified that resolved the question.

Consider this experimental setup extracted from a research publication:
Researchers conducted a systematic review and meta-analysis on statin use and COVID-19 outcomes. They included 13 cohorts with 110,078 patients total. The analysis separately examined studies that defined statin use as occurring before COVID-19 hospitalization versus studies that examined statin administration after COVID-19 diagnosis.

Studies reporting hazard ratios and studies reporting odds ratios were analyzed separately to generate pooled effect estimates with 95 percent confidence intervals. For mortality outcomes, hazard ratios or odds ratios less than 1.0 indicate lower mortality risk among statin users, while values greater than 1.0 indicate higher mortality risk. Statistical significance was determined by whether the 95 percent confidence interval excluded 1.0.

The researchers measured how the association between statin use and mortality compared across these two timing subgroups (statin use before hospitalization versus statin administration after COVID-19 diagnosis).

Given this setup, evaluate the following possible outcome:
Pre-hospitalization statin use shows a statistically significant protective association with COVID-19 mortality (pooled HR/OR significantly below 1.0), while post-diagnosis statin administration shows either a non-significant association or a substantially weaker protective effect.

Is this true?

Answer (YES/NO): NO